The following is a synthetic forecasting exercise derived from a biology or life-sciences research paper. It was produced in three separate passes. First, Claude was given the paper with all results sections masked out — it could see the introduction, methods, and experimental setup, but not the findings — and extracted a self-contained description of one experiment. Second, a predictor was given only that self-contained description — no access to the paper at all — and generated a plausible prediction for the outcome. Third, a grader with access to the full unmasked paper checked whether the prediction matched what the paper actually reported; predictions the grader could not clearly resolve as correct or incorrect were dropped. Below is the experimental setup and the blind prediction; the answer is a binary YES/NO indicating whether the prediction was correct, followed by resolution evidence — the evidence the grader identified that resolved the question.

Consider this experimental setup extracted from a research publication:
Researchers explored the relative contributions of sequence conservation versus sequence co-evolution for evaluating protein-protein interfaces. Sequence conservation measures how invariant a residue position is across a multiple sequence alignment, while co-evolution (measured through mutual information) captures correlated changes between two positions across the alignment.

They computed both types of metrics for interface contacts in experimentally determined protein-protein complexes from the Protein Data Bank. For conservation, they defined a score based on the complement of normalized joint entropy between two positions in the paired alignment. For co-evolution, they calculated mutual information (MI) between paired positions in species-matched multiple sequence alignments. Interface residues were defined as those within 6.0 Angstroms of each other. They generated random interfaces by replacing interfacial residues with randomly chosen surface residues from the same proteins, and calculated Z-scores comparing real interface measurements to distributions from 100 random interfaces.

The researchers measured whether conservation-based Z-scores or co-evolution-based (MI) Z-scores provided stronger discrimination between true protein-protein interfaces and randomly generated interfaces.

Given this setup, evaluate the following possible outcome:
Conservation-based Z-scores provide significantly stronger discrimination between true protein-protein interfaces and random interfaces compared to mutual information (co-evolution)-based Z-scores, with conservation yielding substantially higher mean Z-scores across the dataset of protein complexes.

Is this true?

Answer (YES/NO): NO